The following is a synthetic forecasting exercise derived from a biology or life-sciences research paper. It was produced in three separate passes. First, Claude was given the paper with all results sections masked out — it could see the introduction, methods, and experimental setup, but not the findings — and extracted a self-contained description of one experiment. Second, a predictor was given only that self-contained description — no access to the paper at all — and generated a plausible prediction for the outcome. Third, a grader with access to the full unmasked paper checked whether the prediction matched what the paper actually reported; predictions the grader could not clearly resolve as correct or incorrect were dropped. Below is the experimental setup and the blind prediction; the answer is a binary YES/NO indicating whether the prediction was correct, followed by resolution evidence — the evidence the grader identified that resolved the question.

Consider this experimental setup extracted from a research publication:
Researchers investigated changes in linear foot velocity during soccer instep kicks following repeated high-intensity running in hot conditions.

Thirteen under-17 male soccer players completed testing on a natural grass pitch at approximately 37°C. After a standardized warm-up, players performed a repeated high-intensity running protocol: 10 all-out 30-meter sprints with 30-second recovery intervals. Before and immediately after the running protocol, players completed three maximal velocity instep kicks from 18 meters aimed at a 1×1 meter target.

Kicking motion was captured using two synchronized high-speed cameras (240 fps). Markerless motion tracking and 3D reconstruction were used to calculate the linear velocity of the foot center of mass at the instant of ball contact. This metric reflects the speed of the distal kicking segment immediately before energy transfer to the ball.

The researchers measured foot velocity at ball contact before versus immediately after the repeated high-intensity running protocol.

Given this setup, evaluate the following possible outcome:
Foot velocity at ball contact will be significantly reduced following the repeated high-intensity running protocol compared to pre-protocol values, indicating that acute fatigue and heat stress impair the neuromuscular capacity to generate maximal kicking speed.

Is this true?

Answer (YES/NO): NO